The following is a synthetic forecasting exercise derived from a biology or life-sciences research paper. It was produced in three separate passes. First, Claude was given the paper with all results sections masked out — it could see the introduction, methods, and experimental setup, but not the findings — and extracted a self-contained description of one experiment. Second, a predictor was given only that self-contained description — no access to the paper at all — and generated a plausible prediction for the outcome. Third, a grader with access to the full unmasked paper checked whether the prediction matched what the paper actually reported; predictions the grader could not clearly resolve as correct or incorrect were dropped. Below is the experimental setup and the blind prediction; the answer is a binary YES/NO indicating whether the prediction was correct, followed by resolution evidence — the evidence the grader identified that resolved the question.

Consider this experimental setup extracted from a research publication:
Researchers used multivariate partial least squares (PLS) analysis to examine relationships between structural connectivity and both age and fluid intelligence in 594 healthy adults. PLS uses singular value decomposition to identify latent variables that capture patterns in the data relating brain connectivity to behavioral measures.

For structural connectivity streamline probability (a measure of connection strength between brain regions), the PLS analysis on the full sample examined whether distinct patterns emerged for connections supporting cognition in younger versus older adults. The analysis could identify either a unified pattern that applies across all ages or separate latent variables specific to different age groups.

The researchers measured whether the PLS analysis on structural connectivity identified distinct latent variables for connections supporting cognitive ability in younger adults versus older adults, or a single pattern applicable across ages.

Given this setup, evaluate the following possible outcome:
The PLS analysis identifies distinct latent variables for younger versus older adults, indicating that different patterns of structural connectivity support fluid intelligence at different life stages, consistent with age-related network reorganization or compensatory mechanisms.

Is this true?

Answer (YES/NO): YES